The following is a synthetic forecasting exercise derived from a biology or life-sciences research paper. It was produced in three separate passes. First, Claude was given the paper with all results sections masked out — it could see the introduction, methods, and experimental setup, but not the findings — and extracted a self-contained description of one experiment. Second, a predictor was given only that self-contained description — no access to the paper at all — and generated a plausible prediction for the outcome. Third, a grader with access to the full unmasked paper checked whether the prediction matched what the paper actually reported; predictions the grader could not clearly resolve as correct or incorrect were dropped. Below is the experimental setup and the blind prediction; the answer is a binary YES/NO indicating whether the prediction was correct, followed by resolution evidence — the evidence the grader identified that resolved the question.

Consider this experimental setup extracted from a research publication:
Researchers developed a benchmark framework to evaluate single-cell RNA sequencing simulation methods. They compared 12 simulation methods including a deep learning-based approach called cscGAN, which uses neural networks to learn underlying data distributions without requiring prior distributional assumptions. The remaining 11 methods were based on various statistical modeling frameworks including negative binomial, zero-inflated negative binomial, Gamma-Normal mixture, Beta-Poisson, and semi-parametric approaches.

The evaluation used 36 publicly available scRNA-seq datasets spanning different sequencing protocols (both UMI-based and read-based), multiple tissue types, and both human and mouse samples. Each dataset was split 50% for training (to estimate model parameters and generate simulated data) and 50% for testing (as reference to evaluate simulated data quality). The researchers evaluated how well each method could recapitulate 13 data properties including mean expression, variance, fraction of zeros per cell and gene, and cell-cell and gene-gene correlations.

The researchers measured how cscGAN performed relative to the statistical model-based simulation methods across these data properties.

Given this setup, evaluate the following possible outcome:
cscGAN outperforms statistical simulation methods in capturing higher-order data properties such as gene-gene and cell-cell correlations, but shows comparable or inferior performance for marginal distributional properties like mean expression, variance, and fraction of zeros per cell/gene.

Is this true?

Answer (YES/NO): NO